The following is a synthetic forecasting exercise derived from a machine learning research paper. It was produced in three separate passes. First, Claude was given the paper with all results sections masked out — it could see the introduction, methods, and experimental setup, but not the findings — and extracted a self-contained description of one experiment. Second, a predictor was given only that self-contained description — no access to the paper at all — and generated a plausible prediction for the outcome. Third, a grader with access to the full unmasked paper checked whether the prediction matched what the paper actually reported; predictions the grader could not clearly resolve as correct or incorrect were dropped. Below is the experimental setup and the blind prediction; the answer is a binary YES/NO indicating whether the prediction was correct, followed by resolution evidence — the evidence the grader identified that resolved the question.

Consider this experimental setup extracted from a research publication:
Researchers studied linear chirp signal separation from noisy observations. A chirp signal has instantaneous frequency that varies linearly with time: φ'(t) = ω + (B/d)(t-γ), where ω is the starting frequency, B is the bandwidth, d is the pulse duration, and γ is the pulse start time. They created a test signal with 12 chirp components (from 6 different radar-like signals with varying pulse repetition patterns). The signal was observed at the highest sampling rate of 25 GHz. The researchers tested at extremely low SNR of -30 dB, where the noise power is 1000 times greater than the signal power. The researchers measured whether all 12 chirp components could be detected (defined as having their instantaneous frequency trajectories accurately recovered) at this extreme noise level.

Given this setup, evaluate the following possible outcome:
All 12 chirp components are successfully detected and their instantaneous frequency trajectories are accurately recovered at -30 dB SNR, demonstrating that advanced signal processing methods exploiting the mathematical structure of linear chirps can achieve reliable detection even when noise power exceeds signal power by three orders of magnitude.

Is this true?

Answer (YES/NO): NO